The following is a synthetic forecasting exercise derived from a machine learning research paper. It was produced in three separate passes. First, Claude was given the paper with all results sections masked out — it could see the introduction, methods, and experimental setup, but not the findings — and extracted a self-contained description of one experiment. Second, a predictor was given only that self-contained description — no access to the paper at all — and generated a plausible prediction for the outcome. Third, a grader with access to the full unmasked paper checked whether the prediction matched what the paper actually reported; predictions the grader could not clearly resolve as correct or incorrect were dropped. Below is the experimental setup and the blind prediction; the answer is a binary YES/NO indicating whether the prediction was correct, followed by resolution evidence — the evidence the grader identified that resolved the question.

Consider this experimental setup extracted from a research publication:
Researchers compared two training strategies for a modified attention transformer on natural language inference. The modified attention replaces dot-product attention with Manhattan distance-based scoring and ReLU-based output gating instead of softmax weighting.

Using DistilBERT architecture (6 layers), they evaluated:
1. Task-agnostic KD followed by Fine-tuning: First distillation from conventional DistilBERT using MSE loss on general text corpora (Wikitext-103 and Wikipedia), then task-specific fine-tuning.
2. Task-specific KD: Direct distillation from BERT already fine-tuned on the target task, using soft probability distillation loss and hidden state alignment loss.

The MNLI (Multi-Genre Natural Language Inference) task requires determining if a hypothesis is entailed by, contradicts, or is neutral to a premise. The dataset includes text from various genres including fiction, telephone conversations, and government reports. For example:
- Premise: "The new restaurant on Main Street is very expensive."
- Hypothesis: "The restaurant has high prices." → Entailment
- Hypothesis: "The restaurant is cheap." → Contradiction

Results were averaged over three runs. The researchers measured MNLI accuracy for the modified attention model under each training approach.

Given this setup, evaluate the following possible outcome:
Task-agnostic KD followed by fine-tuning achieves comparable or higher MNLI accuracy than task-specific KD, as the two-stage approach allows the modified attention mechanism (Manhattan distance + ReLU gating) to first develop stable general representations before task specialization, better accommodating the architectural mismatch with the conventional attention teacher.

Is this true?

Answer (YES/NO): YES